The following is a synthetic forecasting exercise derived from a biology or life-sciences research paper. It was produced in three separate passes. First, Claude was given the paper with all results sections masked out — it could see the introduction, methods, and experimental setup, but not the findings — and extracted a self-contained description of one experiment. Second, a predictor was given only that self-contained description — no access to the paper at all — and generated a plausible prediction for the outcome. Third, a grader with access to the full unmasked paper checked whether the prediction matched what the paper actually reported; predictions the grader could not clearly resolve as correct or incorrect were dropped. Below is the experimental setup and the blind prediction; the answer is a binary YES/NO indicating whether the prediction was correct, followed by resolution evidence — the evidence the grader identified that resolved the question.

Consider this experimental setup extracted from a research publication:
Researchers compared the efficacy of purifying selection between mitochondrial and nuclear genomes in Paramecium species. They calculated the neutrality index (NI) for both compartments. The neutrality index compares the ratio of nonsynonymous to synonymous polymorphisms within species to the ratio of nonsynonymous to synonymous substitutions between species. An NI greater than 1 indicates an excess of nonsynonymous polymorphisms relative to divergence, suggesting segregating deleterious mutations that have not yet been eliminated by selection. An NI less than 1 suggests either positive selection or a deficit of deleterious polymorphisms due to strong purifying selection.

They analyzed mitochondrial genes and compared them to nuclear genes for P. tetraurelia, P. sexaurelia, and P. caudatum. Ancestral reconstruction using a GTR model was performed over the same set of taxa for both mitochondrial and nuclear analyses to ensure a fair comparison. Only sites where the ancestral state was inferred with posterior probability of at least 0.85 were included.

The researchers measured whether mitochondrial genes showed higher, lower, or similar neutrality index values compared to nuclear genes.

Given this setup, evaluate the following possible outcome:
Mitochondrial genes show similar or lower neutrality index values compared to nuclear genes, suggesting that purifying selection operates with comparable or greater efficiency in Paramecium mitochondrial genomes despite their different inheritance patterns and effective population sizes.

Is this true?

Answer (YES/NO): YES